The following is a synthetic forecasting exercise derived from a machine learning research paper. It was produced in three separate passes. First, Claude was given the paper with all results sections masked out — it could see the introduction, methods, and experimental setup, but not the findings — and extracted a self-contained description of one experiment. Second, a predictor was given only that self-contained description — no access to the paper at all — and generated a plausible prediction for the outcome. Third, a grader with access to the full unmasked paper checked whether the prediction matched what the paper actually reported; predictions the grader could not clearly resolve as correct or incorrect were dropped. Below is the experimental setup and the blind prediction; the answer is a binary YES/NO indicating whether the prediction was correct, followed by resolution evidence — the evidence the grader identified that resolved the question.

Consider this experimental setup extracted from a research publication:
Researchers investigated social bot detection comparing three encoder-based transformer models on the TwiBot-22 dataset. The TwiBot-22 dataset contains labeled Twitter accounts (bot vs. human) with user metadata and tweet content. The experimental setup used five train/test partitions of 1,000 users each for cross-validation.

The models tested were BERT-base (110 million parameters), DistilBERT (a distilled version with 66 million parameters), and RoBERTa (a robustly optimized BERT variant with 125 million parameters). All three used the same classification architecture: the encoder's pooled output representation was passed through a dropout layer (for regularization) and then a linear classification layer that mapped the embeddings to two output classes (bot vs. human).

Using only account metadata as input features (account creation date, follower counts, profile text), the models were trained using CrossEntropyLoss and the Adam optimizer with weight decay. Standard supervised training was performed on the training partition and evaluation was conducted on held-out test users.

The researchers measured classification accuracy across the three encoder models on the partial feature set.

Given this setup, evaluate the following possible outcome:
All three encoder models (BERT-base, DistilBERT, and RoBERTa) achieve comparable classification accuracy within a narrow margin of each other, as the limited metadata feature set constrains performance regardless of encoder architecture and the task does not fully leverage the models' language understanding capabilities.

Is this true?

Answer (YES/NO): YES